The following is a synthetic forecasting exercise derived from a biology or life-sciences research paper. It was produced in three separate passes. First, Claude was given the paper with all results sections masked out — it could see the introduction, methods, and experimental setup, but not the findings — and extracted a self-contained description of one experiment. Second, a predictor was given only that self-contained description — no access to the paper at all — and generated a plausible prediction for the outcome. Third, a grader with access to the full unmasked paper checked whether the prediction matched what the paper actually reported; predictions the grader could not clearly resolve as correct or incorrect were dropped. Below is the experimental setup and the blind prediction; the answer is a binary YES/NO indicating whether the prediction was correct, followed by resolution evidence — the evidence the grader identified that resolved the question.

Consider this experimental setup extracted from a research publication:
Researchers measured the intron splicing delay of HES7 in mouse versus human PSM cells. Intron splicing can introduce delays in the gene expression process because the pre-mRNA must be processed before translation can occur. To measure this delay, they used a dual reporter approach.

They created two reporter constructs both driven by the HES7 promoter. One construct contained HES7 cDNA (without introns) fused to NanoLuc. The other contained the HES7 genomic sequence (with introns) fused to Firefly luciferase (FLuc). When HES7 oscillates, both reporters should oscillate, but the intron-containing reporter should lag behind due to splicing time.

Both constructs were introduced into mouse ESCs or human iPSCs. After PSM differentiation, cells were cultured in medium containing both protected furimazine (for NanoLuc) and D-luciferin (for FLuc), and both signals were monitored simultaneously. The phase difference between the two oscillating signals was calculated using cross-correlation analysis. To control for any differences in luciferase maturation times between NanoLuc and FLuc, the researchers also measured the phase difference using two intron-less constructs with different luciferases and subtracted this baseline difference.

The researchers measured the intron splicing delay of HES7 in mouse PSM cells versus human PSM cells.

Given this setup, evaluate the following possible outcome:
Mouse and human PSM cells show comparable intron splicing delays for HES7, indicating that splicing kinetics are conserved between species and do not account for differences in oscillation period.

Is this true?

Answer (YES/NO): NO